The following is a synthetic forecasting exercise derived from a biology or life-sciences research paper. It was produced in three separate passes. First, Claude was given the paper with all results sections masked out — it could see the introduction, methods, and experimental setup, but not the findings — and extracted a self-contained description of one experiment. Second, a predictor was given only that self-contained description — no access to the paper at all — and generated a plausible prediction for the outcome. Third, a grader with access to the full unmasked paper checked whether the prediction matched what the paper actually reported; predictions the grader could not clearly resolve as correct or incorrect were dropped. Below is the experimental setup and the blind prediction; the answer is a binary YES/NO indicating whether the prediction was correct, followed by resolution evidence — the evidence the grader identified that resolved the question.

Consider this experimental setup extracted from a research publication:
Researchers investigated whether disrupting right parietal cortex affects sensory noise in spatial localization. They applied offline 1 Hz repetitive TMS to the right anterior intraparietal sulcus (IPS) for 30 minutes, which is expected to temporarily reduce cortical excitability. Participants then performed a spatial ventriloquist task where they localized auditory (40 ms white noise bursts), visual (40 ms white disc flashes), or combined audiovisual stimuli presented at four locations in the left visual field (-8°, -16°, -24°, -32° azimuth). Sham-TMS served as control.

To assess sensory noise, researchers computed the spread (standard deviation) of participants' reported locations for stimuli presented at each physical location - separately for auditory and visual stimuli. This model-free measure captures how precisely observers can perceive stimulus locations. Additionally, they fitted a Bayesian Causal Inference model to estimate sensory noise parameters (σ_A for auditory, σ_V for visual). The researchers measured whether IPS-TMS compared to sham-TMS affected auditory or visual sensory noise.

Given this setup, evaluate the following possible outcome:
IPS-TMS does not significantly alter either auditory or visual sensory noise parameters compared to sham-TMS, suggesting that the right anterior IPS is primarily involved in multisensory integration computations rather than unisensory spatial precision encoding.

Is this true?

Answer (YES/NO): NO